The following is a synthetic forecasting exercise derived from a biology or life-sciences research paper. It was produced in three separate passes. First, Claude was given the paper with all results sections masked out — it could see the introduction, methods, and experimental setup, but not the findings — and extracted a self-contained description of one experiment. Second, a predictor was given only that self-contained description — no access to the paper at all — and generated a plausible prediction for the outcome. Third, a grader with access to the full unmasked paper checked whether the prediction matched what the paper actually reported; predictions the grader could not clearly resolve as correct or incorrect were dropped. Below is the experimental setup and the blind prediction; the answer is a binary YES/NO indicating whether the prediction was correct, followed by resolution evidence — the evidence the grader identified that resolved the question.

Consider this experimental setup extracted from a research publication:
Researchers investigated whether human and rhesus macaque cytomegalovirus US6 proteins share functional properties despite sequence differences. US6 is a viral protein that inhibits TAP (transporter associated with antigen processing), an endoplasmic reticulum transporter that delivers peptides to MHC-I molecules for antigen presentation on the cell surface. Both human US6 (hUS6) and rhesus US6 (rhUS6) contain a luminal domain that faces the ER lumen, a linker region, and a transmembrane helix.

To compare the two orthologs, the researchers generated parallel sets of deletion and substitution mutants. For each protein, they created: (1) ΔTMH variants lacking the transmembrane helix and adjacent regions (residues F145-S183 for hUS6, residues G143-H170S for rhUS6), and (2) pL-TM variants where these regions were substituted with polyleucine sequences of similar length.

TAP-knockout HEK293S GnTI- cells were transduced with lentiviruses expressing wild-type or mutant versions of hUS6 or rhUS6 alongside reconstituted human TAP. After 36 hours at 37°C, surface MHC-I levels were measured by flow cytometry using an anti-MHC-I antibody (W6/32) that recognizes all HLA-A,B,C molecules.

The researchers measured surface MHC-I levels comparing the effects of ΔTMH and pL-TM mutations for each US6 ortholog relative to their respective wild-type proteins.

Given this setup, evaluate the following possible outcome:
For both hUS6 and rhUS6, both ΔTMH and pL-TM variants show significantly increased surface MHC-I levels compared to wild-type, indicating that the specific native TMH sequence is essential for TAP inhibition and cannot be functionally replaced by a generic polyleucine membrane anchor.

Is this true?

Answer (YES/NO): NO